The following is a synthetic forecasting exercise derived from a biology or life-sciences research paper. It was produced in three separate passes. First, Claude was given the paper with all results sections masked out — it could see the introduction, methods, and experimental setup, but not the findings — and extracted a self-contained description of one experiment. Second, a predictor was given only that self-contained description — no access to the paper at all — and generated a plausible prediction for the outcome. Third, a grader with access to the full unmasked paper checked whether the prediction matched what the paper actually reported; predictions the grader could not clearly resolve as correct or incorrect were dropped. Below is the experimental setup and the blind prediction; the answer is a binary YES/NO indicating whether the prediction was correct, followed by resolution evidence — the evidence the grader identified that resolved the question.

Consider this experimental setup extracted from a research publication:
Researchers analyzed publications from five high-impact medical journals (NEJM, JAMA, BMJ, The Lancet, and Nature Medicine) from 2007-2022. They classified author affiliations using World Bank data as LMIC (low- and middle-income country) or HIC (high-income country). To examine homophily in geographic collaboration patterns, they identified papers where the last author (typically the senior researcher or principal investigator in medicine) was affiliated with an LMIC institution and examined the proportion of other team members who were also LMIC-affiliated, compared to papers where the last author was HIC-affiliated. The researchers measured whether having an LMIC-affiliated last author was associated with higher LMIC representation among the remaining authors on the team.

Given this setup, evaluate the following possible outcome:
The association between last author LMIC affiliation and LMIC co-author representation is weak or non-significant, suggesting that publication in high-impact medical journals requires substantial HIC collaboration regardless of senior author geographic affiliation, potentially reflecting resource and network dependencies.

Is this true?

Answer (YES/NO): NO